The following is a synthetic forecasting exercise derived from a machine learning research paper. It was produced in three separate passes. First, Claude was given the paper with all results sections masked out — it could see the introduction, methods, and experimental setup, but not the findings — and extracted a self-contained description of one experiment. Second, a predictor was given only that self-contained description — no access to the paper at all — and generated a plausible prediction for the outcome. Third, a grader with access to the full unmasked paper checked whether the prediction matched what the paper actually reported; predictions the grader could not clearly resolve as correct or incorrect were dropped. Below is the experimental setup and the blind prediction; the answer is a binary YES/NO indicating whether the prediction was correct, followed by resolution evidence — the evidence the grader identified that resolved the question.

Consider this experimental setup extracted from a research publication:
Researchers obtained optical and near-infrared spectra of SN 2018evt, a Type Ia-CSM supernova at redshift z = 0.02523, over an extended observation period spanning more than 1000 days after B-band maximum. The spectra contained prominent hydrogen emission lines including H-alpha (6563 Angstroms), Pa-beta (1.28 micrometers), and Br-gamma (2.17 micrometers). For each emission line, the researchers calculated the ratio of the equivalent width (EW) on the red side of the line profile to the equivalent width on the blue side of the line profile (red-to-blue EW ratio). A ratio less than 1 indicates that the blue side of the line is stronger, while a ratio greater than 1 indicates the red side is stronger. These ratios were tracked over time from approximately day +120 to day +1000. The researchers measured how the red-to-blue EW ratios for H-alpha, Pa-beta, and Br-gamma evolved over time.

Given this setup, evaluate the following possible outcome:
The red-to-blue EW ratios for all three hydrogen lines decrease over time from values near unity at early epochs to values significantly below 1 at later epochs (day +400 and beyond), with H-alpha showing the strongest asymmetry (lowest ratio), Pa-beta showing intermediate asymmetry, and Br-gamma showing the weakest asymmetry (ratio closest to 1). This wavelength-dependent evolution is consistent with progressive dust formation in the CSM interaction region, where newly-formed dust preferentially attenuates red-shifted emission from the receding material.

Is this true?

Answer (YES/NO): NO